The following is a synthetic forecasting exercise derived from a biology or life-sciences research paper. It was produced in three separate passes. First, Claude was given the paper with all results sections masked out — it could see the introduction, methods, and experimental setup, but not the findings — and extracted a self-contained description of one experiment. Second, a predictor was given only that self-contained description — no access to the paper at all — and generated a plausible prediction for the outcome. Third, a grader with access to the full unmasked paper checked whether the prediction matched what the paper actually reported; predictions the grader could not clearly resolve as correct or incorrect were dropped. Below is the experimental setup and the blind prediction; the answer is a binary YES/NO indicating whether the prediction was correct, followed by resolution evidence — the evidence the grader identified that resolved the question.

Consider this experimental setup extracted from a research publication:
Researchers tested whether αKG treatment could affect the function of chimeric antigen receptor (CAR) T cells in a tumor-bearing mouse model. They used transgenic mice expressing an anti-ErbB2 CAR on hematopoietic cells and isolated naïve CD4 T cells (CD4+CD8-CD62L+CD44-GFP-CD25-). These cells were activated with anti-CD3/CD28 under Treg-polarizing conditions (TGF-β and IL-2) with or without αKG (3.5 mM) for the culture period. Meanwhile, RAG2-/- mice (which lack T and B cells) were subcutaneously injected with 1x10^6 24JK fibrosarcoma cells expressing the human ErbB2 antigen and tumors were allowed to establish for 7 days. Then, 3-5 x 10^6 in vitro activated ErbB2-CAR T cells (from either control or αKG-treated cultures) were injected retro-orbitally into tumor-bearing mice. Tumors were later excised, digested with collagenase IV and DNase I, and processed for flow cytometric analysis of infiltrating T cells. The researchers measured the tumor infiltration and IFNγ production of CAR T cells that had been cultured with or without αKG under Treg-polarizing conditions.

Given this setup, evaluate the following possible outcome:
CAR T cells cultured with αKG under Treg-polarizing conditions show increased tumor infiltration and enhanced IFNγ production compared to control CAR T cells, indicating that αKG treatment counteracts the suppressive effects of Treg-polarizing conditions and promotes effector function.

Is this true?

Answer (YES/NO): YES